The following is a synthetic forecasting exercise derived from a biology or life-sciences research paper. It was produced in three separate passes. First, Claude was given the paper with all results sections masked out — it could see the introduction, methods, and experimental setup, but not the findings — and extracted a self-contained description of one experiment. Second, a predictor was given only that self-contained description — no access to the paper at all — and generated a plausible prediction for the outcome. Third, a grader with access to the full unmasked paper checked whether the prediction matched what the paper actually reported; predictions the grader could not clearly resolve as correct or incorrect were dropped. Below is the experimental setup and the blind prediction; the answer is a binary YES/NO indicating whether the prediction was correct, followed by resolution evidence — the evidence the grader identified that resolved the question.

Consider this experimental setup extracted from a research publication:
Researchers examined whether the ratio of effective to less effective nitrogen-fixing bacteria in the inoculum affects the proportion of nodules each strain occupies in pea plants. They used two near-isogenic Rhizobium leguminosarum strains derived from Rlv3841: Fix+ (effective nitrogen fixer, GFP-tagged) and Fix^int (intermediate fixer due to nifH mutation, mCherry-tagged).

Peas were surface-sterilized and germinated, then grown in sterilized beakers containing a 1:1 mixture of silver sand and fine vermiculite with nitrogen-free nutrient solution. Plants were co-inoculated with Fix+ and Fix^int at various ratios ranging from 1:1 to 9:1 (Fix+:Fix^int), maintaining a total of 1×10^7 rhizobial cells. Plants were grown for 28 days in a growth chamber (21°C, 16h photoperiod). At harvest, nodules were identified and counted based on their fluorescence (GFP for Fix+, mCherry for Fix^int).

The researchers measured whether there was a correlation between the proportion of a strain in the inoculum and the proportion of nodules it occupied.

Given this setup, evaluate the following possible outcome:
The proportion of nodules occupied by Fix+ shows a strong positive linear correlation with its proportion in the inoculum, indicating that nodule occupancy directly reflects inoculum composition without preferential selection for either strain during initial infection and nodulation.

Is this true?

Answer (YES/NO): YES